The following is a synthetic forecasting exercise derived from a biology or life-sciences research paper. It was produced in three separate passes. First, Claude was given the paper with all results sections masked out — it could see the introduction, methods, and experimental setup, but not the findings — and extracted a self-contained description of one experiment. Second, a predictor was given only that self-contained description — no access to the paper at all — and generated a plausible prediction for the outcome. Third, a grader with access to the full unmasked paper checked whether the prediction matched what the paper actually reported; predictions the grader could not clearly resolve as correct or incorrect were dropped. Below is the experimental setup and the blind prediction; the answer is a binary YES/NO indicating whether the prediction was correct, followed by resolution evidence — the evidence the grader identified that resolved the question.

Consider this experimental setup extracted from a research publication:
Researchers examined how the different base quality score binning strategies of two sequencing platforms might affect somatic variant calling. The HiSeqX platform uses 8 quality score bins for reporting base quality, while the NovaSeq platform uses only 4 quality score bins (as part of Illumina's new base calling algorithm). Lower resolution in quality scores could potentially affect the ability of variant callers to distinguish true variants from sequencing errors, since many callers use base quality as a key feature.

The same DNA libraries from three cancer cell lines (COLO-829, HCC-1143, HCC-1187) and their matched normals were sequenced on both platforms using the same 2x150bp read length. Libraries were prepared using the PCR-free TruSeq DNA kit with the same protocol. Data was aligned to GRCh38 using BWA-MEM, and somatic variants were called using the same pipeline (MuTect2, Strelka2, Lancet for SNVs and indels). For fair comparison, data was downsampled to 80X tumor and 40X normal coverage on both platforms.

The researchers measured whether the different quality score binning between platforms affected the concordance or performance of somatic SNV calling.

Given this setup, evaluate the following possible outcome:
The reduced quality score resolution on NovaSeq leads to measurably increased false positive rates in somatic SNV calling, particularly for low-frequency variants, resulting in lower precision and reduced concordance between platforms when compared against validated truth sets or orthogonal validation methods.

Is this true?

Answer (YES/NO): NO